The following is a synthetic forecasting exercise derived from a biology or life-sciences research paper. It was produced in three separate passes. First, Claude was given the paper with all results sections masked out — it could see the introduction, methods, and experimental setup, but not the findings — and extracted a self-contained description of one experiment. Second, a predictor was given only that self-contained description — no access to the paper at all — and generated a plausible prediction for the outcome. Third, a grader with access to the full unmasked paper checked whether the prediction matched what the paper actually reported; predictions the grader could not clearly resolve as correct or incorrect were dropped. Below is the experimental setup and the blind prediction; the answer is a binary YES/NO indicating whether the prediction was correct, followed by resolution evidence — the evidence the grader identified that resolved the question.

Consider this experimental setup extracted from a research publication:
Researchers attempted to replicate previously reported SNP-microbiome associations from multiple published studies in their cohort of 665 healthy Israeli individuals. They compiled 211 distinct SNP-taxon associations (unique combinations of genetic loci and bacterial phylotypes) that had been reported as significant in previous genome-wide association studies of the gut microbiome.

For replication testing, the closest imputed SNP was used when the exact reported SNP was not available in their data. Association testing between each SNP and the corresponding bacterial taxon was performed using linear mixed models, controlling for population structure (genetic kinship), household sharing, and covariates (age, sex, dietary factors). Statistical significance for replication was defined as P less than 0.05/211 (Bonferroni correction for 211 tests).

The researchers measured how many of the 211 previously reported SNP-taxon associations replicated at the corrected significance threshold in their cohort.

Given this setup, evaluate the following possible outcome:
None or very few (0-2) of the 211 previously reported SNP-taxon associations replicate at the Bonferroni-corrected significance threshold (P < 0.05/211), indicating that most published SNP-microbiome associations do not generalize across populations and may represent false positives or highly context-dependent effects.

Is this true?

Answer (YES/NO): NO